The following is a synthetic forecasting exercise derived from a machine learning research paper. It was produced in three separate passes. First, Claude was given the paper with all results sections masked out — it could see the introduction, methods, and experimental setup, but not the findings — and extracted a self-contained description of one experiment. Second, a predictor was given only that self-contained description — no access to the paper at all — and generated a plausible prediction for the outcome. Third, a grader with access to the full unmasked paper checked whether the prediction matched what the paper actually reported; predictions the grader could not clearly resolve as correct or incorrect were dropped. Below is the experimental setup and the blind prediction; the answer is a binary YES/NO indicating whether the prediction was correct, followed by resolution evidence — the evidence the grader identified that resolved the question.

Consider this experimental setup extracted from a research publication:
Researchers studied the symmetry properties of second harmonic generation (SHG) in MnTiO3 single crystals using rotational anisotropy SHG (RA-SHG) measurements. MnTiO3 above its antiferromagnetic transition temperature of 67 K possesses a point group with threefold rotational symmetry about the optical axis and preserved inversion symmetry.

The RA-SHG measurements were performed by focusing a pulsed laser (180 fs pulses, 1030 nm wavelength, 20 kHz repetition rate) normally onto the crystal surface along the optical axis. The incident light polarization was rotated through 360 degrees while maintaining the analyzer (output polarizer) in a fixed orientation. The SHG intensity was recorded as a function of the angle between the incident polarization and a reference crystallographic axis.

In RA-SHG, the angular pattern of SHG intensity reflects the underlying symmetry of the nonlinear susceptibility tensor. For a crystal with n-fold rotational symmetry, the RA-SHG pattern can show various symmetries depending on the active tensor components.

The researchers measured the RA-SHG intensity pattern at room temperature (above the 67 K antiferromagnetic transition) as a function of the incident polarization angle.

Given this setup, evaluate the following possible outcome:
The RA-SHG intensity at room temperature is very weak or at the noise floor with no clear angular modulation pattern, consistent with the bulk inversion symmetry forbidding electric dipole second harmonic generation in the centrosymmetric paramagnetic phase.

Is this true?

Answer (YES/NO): NO